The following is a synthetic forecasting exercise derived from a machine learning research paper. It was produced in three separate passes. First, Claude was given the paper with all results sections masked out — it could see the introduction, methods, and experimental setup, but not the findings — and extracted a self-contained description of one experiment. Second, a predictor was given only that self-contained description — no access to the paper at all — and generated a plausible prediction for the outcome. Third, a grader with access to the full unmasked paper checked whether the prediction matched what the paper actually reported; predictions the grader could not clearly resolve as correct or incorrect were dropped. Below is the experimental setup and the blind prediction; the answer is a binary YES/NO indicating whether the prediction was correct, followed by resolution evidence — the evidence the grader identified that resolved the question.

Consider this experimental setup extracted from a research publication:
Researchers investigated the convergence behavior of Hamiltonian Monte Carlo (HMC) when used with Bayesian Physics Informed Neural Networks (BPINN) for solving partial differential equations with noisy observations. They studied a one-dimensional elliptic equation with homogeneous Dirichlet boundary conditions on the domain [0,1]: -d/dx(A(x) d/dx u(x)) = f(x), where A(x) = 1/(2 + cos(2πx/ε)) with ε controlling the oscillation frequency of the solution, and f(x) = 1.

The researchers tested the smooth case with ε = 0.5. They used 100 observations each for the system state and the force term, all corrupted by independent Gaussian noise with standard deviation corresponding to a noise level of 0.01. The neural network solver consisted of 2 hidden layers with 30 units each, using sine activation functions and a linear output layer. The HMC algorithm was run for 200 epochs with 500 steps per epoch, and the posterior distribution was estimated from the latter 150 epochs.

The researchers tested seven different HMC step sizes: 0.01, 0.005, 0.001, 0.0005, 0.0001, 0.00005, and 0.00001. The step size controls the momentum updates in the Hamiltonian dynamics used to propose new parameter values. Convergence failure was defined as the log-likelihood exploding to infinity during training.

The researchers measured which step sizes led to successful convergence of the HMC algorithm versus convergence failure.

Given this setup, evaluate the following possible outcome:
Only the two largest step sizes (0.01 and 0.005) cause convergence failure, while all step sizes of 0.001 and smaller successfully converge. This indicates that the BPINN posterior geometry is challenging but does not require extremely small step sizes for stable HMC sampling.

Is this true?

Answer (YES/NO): NO